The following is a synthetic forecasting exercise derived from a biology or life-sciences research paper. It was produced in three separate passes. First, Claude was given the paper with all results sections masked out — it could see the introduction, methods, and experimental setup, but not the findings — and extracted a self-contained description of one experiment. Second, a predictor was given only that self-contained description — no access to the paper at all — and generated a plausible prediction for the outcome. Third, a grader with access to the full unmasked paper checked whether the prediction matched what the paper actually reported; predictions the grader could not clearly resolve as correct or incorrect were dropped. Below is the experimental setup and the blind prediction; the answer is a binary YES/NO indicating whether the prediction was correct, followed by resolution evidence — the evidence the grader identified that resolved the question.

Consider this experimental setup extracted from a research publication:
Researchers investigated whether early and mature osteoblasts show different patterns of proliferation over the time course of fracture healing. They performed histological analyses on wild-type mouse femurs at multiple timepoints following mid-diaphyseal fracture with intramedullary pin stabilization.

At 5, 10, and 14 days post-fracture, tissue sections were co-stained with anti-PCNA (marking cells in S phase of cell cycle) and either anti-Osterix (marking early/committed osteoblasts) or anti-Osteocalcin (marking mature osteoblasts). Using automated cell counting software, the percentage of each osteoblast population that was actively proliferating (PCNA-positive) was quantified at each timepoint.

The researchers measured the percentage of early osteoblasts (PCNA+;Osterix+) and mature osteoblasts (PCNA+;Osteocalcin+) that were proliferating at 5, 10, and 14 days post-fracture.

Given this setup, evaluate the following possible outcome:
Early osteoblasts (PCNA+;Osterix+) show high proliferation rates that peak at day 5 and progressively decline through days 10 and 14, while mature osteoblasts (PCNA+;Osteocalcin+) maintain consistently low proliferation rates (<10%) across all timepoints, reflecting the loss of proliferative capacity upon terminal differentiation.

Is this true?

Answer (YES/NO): NO